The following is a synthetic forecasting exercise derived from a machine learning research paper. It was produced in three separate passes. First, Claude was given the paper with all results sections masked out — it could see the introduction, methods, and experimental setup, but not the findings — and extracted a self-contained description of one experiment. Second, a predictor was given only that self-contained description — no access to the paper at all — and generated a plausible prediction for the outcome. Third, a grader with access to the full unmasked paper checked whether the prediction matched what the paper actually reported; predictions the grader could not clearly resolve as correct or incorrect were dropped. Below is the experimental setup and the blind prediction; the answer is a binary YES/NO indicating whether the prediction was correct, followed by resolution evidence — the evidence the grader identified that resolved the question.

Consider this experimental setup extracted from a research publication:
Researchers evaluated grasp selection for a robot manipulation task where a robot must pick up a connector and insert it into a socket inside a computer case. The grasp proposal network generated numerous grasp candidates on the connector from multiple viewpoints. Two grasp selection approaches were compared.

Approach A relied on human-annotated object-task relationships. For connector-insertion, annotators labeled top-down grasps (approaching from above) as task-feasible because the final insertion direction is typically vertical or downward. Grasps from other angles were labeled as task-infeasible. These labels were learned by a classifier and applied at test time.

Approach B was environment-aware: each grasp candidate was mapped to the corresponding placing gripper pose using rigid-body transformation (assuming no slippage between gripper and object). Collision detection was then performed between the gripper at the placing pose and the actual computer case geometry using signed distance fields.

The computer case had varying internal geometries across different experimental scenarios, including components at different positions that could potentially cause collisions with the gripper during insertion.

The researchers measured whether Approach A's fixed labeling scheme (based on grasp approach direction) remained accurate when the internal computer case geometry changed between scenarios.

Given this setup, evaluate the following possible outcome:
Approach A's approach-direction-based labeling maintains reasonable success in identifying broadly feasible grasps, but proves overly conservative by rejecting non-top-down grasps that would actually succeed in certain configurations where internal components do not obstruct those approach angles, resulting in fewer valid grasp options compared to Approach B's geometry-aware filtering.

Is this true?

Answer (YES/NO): NO